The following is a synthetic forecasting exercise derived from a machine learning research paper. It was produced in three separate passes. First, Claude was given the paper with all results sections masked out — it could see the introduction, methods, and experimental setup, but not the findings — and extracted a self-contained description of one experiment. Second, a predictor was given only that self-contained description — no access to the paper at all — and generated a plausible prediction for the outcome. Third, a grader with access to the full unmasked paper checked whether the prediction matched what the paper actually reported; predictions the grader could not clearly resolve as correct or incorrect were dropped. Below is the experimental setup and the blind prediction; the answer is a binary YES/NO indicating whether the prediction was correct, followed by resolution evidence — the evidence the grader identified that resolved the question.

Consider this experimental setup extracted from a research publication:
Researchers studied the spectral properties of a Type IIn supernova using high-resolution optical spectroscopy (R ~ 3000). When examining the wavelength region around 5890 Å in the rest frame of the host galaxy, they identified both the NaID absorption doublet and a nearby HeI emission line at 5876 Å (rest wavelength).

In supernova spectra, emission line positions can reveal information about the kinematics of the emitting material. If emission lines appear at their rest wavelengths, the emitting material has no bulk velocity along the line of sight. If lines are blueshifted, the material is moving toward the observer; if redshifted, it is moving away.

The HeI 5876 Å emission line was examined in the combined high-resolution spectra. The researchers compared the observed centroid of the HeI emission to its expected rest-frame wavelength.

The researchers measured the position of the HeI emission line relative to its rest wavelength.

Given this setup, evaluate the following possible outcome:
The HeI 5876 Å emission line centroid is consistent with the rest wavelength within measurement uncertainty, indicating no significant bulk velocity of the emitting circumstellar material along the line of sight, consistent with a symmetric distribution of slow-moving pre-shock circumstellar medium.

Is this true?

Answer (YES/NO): NO